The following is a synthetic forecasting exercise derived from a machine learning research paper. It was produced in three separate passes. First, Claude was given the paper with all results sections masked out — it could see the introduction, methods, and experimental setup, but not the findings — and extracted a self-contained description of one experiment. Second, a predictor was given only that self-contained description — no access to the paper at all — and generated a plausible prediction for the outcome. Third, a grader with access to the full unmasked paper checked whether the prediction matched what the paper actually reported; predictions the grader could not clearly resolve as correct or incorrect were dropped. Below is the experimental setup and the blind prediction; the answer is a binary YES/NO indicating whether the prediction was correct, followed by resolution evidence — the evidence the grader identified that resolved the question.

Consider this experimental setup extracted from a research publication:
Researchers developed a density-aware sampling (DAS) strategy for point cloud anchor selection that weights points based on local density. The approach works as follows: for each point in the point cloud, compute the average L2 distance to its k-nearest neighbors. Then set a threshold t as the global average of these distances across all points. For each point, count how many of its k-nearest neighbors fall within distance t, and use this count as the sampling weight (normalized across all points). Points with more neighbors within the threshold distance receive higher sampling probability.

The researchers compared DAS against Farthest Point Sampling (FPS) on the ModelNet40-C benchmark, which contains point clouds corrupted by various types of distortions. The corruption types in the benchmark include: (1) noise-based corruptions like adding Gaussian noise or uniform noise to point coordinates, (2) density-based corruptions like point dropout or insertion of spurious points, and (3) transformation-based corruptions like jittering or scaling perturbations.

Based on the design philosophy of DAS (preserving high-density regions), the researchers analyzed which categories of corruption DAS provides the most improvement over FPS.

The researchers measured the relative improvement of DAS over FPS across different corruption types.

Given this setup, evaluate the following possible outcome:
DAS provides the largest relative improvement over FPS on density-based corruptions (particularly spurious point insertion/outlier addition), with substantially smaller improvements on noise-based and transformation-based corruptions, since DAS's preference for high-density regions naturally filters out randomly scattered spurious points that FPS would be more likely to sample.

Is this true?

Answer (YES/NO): NO